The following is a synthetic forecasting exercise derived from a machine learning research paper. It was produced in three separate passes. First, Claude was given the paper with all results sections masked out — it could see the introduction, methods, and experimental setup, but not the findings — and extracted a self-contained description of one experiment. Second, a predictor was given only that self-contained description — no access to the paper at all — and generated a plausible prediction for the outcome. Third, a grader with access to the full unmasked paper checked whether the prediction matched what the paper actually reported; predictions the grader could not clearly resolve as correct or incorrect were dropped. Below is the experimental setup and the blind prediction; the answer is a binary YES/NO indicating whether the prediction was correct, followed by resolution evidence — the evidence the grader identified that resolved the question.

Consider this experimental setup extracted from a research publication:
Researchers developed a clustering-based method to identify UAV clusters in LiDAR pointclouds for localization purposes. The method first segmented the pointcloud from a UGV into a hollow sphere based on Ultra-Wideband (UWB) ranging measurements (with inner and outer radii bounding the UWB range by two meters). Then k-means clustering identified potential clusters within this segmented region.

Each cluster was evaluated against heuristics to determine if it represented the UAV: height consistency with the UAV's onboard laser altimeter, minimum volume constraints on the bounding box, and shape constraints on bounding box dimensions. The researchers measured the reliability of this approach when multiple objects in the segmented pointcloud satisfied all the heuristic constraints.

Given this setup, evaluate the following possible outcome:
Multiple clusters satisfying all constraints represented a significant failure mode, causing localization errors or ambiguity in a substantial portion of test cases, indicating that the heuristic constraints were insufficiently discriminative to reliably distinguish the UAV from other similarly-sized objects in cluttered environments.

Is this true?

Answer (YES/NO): YES